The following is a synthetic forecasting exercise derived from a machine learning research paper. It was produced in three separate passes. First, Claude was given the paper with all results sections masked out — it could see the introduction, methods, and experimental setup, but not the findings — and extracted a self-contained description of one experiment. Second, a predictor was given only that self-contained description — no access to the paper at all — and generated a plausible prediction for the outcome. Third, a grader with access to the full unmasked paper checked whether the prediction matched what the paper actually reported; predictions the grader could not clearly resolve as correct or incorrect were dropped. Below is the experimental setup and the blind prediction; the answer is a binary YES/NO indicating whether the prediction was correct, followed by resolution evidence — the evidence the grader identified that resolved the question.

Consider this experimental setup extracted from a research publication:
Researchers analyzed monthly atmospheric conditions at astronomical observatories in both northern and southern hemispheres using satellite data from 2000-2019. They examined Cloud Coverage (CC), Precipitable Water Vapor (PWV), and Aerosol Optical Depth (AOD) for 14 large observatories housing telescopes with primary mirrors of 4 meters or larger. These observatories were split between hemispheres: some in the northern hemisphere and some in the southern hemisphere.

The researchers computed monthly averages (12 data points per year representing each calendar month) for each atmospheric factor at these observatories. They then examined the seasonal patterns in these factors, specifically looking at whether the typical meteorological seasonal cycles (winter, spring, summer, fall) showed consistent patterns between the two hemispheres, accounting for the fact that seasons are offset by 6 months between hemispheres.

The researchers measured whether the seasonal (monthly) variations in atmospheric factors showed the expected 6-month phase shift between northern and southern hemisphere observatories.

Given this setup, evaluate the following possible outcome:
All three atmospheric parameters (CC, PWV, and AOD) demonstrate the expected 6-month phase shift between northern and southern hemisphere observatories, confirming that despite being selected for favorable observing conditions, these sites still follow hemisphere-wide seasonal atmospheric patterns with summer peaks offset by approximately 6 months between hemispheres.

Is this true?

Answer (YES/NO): YES